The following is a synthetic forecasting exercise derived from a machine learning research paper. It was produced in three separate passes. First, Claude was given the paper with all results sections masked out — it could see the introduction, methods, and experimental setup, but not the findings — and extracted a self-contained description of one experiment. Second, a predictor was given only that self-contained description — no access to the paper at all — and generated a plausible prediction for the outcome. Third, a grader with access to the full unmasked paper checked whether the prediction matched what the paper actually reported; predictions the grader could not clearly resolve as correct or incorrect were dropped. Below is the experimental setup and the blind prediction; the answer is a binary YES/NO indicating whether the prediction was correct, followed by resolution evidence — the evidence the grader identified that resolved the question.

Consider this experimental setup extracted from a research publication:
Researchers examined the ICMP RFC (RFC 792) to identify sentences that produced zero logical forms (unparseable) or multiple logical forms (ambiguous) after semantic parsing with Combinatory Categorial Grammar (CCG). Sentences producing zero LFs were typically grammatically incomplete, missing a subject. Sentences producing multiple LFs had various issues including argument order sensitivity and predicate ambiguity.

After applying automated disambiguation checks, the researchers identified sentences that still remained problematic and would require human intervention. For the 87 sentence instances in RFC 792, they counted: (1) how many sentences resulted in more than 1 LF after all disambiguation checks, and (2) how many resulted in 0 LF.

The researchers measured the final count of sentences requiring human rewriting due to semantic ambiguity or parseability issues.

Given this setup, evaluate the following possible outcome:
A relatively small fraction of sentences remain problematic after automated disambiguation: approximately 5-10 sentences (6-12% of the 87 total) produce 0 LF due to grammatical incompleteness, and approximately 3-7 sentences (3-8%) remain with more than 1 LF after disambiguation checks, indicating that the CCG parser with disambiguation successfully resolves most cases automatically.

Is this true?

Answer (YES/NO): NO